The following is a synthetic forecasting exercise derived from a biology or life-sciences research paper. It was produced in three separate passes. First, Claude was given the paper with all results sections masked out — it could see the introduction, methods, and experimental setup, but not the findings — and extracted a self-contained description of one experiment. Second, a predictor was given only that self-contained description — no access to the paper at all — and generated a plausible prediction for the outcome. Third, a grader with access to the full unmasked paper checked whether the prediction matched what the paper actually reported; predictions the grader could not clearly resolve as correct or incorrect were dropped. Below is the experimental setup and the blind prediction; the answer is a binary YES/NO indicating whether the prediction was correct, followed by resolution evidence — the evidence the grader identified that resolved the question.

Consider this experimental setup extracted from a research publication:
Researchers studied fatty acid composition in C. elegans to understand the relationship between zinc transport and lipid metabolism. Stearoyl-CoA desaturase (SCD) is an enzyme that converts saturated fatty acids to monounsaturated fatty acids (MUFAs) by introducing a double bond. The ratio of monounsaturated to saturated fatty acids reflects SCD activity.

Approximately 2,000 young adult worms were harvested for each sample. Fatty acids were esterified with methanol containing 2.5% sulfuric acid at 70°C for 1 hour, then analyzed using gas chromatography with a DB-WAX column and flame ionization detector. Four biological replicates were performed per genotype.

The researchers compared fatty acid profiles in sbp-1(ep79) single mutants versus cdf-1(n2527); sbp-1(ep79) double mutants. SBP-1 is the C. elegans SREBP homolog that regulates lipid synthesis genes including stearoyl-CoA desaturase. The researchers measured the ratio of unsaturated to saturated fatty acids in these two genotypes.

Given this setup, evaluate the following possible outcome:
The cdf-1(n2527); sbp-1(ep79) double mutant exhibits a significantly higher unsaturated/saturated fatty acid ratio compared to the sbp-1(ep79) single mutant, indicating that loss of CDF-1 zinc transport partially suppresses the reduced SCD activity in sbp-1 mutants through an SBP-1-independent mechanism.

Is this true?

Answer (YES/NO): YES